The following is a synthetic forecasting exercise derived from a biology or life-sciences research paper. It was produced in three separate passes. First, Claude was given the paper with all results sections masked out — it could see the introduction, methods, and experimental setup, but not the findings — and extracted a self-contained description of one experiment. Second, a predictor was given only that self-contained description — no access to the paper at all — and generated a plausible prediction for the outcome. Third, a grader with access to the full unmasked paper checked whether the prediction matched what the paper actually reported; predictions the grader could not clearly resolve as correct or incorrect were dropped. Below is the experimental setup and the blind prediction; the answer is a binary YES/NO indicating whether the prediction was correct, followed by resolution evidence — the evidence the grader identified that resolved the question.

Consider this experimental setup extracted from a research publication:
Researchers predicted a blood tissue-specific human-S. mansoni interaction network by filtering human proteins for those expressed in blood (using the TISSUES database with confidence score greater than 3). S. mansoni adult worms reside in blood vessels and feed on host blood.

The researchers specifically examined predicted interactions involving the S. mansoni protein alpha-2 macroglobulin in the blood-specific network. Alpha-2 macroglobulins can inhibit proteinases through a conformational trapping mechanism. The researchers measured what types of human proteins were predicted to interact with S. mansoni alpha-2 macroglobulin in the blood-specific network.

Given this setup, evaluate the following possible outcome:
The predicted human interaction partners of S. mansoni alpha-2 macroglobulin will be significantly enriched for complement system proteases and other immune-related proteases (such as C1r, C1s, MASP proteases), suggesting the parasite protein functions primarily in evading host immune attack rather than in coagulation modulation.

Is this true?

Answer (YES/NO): NO